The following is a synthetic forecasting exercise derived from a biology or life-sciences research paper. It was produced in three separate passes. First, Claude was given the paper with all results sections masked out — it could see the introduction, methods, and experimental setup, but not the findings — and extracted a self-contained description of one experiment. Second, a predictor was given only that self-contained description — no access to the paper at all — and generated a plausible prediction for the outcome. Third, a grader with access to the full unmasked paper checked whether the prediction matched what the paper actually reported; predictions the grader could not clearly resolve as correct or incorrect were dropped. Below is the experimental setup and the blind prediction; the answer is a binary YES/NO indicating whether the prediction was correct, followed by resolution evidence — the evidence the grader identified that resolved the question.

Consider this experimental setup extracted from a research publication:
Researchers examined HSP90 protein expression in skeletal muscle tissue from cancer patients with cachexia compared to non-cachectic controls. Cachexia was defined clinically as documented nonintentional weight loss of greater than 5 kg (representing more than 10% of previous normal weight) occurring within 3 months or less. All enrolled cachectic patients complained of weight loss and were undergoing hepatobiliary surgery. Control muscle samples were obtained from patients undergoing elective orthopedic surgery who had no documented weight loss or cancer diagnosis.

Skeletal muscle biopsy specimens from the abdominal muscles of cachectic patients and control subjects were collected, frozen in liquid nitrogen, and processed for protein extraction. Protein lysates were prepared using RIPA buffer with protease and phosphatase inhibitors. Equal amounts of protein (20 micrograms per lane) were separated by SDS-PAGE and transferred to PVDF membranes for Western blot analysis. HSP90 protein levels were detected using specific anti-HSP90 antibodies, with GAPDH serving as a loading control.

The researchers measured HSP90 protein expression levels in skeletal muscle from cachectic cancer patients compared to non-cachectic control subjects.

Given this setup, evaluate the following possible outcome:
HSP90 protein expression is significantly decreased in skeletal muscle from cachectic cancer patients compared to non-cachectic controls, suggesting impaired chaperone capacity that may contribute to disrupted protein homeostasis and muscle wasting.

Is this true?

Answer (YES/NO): NO